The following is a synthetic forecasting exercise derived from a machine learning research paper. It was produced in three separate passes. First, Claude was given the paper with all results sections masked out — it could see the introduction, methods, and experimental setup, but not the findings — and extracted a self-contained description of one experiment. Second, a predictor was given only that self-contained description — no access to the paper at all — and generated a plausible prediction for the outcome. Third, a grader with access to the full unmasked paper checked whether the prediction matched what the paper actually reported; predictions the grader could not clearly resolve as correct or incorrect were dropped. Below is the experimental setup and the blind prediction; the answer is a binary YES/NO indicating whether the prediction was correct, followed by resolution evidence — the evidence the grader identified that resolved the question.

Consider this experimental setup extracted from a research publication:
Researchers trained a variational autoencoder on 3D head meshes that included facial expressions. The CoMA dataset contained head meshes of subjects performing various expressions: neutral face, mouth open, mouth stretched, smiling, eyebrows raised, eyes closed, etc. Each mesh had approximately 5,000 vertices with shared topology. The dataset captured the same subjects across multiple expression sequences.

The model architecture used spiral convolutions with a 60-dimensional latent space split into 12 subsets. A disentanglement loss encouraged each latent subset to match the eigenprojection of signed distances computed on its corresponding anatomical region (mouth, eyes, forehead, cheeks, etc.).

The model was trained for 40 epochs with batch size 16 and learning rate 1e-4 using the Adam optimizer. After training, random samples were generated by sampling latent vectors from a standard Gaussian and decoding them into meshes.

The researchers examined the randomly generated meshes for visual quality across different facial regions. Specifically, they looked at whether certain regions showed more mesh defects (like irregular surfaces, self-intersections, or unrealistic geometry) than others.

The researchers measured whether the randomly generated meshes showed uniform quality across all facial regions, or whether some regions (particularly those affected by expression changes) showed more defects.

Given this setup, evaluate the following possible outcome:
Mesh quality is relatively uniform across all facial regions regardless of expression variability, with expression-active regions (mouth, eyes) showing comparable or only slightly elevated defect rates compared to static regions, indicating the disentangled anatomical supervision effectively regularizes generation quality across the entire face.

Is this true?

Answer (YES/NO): NO